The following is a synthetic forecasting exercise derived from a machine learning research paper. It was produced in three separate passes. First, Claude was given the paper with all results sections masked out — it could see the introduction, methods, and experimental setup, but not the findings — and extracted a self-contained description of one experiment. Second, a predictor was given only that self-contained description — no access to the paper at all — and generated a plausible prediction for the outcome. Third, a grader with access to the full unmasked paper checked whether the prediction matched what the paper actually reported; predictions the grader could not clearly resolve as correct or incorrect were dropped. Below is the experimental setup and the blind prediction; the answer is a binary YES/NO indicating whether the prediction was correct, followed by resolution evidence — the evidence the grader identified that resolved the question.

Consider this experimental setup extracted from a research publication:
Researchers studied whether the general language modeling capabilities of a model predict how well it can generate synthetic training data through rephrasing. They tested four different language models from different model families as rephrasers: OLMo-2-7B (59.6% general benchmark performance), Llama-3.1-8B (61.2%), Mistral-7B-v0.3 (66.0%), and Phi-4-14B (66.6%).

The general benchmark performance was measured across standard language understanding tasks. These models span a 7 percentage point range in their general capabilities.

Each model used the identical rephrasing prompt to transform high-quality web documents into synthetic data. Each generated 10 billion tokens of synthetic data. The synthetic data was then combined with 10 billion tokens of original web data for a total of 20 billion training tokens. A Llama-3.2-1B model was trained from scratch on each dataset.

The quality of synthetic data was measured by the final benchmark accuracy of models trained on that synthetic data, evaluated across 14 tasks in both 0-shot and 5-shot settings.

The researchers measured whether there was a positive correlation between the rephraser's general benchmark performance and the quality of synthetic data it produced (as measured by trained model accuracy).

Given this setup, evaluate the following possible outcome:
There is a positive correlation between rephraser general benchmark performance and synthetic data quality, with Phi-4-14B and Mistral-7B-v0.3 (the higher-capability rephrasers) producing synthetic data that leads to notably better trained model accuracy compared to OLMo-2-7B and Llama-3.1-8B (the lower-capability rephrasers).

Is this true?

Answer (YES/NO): NO